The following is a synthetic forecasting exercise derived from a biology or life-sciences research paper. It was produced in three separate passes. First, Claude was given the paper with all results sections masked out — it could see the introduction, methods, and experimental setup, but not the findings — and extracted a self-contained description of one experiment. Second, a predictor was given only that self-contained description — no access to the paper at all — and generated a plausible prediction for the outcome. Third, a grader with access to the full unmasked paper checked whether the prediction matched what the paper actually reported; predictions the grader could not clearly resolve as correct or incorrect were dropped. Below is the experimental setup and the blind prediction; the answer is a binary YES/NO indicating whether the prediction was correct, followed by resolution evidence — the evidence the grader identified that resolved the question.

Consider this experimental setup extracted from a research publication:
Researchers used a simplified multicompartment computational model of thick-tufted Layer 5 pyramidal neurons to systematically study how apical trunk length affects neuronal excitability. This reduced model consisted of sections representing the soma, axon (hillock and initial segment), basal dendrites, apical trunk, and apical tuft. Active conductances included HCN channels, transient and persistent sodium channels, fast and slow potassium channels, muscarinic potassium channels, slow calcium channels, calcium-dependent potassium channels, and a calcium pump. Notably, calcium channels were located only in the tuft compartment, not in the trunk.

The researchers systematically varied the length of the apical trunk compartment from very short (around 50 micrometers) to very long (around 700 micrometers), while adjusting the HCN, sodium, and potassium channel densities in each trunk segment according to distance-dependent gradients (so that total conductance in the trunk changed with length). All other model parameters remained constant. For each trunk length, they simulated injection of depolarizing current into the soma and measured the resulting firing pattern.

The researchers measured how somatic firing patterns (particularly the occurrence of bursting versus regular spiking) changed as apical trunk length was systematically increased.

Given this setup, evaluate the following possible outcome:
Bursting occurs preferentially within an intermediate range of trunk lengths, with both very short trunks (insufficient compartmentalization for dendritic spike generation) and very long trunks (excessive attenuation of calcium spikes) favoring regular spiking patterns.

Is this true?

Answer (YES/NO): NO